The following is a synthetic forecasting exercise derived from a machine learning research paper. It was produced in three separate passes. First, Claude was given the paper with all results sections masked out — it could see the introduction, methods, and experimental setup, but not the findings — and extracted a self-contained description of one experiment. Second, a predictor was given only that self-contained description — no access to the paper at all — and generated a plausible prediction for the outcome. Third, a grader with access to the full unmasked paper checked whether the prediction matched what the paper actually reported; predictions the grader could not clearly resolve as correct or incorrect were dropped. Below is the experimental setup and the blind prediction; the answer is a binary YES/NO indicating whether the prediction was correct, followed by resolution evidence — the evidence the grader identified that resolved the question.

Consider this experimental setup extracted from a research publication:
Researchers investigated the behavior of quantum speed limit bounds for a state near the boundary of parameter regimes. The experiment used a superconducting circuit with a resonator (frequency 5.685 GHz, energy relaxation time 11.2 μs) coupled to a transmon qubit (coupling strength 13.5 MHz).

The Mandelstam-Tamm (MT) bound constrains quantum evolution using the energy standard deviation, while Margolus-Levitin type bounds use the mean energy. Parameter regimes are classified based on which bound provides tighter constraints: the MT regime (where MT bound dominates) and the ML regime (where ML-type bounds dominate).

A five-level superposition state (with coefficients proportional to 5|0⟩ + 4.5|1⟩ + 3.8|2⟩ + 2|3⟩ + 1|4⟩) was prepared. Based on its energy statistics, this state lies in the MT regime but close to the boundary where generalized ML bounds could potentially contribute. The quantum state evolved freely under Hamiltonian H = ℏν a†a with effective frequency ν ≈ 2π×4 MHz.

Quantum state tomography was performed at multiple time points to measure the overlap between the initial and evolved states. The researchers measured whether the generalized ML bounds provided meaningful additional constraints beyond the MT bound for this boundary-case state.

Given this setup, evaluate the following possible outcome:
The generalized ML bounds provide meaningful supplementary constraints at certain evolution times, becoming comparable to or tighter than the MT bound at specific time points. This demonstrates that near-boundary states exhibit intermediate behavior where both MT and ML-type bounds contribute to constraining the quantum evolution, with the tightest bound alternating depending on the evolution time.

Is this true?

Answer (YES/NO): NO